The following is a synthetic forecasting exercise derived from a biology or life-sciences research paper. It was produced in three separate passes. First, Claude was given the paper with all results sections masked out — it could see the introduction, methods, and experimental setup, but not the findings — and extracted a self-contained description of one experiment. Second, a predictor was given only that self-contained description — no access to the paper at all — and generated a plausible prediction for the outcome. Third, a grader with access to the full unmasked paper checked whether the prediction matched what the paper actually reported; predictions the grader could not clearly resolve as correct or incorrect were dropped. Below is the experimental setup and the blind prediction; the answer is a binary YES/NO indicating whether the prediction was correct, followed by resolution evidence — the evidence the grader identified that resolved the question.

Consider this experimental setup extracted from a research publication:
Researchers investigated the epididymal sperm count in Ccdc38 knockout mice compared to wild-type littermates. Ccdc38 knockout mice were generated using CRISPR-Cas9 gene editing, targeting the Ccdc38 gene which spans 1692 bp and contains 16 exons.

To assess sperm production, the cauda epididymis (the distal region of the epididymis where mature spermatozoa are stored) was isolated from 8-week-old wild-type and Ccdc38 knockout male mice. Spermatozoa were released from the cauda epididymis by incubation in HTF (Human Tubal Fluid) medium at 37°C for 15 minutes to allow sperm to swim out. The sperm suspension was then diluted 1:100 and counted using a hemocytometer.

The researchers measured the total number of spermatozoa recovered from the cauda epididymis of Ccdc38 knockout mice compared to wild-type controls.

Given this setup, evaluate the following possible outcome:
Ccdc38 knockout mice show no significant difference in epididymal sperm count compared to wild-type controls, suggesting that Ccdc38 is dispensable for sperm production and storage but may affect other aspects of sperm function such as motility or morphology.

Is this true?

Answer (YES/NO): NO